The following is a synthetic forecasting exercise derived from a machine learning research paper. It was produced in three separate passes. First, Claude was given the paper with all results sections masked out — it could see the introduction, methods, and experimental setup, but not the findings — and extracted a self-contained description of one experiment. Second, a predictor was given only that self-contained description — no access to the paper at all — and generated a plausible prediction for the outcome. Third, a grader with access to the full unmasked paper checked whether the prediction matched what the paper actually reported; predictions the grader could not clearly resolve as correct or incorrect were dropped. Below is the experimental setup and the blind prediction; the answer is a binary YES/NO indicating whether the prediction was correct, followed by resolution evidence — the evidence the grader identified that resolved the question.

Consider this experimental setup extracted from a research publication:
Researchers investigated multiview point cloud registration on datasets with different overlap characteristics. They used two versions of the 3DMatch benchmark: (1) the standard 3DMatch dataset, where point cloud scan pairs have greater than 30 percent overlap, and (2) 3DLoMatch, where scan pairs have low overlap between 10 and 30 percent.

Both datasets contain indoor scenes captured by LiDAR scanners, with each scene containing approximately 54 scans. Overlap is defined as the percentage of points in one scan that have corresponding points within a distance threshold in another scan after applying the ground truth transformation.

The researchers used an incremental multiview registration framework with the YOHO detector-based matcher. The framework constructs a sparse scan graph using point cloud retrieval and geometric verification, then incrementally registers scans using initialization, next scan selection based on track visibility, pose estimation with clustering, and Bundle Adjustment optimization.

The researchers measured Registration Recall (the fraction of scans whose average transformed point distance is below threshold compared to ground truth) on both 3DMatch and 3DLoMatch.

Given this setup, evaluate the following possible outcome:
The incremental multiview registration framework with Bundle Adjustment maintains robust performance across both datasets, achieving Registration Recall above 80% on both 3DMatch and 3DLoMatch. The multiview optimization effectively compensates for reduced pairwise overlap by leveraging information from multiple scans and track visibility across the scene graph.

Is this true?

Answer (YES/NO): YES